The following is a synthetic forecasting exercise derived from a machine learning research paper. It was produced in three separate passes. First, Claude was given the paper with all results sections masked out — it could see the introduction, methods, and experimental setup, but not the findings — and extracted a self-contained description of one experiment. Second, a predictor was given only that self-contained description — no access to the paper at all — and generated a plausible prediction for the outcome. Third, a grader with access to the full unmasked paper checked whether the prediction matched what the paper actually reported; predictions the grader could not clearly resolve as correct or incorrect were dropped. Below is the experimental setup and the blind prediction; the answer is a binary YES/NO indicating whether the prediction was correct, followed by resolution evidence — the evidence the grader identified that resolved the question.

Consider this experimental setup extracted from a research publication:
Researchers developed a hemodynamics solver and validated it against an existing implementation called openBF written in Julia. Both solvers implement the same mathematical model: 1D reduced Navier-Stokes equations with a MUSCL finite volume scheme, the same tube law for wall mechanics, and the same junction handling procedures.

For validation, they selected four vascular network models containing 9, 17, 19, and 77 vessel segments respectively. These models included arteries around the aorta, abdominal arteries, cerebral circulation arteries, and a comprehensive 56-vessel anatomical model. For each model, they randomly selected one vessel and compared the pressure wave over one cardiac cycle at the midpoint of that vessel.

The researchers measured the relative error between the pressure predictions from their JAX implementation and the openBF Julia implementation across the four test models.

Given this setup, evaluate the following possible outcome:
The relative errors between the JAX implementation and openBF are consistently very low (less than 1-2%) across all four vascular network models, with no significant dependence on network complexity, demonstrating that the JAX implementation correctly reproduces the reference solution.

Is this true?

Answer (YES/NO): YES